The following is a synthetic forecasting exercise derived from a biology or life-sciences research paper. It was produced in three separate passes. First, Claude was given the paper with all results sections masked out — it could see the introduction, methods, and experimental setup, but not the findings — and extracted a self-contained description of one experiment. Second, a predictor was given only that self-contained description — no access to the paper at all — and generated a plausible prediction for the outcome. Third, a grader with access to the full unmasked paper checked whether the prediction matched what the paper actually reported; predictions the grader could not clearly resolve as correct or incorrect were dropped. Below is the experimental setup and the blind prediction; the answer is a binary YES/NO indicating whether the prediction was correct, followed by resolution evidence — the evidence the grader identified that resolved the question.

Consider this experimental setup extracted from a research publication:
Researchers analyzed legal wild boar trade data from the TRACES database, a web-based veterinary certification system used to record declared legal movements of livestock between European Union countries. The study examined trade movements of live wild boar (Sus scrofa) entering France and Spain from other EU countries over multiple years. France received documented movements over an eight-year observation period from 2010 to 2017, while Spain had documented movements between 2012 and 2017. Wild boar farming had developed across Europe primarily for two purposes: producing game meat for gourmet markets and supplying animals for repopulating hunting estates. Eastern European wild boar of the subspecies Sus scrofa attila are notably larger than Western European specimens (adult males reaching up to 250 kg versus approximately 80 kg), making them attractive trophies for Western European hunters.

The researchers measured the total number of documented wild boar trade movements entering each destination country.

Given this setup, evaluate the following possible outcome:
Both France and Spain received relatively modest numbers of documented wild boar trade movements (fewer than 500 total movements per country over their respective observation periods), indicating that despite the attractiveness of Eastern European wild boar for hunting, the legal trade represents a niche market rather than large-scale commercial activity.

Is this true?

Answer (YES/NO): YES